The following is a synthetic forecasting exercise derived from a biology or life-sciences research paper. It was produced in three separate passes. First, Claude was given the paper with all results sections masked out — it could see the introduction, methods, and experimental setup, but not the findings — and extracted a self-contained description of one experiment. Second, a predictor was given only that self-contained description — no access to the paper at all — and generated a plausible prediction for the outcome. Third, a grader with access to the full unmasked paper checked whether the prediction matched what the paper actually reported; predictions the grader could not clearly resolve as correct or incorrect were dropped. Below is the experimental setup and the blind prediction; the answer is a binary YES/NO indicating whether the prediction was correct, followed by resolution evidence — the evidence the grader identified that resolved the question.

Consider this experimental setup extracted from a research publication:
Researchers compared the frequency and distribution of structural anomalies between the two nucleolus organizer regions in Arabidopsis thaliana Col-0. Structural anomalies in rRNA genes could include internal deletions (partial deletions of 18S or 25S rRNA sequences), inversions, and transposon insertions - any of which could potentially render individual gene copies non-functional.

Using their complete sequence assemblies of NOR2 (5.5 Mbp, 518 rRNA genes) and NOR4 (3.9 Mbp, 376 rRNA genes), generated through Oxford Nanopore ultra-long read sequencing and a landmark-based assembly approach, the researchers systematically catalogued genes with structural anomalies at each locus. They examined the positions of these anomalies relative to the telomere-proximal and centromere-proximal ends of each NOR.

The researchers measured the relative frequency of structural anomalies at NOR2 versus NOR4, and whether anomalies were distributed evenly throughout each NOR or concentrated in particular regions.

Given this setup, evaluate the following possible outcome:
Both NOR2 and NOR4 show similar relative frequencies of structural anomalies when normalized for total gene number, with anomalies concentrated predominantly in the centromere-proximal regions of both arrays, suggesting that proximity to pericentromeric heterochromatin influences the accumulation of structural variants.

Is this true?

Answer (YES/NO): NO